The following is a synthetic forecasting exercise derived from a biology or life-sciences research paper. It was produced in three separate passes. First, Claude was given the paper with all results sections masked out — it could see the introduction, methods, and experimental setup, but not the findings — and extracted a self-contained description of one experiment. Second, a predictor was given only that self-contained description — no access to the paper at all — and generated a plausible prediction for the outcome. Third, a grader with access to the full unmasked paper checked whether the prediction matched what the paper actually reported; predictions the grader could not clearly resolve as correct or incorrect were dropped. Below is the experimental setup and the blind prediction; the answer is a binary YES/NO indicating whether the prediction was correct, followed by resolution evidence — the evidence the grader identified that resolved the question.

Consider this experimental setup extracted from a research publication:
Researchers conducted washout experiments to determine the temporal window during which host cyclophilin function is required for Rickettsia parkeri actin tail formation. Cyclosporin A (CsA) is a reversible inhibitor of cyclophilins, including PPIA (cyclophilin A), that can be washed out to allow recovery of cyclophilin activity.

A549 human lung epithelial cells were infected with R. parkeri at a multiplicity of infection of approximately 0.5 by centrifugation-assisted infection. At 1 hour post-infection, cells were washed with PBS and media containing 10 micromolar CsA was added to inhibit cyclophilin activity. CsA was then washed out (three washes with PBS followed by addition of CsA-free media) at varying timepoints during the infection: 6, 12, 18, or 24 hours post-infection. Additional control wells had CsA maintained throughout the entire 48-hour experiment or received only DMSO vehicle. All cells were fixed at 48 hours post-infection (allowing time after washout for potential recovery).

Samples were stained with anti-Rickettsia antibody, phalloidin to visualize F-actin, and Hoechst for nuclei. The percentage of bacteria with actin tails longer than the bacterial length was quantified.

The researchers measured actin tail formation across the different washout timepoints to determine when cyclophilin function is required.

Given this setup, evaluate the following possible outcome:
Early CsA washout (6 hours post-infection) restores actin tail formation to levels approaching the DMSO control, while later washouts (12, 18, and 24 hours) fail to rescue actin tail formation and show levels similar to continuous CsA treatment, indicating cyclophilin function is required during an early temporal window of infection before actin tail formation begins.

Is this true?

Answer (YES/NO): NO